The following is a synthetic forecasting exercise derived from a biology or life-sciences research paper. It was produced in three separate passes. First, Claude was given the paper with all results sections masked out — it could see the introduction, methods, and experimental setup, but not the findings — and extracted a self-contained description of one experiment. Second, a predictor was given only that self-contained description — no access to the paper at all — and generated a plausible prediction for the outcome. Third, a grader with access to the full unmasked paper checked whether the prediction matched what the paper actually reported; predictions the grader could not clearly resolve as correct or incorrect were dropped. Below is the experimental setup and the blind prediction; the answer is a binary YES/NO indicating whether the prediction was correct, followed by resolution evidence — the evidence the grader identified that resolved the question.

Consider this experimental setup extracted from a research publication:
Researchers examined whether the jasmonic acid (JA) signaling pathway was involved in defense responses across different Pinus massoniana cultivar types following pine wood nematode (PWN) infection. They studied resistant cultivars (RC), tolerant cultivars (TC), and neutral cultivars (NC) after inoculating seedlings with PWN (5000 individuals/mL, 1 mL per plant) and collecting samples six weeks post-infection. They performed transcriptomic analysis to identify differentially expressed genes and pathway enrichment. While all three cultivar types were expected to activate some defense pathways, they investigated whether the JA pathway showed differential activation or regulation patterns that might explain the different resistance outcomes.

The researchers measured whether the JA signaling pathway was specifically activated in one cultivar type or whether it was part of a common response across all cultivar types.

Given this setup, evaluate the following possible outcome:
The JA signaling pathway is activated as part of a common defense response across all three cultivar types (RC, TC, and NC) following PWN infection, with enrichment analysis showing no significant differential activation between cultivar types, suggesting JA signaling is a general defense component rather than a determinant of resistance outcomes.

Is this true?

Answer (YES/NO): NO